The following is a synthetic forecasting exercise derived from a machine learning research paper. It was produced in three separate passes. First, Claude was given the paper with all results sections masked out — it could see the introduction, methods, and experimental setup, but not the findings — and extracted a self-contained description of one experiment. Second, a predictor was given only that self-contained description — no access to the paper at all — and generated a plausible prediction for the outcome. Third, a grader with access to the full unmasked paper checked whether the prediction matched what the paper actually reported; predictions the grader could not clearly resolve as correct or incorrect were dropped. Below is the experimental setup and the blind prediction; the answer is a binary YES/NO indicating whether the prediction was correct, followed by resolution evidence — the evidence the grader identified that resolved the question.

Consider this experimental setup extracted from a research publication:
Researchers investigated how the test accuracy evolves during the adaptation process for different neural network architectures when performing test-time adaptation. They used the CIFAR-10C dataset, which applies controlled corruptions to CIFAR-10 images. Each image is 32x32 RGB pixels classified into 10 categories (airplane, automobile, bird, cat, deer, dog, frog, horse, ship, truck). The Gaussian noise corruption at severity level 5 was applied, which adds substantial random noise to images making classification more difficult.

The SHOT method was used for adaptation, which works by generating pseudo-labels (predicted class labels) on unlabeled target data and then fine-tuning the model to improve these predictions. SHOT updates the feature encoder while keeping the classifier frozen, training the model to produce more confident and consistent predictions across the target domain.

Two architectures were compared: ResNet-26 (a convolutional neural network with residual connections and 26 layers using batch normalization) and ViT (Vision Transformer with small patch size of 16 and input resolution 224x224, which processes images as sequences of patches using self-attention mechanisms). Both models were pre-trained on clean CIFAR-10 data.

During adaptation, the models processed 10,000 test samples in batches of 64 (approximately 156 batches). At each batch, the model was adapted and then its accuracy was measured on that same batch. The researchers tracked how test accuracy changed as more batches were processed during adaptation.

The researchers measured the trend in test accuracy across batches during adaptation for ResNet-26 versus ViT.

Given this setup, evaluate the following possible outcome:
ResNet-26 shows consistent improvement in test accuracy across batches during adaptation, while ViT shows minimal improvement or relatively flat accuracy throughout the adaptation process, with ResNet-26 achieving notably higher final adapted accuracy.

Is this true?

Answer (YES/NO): NO